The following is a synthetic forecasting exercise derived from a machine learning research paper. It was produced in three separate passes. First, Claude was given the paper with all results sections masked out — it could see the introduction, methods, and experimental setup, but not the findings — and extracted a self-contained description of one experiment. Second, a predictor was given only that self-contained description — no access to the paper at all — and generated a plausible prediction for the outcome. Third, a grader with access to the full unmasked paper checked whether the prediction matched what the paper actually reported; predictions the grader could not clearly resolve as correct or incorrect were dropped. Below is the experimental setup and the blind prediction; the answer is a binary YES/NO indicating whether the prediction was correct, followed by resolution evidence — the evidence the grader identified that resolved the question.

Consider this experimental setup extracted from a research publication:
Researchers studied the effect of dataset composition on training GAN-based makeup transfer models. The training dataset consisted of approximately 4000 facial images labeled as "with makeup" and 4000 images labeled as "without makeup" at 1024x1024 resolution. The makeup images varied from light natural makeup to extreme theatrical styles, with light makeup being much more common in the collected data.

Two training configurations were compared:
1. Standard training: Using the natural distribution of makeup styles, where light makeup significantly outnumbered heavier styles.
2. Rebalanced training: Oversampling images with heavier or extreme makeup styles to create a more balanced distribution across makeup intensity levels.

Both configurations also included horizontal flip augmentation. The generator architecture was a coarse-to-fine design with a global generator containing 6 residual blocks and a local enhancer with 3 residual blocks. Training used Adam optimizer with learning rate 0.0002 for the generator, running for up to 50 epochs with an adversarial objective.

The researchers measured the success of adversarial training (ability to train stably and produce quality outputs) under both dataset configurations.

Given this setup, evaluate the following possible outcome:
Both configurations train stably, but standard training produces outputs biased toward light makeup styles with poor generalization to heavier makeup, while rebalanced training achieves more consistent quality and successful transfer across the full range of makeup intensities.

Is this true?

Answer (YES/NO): NO